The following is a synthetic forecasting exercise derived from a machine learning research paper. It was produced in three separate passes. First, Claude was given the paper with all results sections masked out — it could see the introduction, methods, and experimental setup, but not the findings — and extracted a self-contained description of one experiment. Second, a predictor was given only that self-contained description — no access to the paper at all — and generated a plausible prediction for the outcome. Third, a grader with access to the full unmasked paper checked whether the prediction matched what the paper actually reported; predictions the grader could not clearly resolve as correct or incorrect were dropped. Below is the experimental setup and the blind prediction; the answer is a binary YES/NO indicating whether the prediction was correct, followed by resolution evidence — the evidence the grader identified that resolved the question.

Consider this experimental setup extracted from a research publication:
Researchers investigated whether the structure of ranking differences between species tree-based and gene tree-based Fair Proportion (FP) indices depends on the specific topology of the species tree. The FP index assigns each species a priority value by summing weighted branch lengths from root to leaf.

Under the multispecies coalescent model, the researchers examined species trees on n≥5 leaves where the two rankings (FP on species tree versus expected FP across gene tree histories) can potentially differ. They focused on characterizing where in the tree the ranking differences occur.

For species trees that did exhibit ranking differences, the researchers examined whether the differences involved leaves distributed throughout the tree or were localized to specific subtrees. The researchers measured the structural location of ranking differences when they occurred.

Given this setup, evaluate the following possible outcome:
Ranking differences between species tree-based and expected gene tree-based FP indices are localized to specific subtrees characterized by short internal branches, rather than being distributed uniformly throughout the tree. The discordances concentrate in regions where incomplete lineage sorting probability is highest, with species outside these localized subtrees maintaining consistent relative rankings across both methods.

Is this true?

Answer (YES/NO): YES